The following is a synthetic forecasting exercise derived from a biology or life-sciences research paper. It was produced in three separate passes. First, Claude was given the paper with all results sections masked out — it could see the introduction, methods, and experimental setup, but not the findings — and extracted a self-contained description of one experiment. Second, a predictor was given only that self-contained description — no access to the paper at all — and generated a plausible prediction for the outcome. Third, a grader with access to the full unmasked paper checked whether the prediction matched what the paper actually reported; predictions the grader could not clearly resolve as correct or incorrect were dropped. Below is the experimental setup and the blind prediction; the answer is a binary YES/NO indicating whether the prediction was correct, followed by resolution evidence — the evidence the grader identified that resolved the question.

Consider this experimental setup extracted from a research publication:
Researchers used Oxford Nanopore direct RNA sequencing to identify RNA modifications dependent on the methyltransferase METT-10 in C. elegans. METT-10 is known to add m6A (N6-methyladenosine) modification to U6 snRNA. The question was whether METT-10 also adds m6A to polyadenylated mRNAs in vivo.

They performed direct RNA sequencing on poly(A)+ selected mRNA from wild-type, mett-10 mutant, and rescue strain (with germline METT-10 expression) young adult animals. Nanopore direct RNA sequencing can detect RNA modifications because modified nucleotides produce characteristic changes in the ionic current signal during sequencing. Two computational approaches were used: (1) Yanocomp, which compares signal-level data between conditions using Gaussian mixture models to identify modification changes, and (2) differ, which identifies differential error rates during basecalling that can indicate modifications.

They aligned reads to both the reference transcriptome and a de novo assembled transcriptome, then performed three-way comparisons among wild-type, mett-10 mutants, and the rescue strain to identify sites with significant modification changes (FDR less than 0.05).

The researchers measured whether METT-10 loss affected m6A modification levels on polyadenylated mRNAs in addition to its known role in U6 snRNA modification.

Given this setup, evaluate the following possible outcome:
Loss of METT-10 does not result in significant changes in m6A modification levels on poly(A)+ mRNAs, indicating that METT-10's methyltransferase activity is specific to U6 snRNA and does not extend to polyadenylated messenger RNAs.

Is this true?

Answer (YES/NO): YES